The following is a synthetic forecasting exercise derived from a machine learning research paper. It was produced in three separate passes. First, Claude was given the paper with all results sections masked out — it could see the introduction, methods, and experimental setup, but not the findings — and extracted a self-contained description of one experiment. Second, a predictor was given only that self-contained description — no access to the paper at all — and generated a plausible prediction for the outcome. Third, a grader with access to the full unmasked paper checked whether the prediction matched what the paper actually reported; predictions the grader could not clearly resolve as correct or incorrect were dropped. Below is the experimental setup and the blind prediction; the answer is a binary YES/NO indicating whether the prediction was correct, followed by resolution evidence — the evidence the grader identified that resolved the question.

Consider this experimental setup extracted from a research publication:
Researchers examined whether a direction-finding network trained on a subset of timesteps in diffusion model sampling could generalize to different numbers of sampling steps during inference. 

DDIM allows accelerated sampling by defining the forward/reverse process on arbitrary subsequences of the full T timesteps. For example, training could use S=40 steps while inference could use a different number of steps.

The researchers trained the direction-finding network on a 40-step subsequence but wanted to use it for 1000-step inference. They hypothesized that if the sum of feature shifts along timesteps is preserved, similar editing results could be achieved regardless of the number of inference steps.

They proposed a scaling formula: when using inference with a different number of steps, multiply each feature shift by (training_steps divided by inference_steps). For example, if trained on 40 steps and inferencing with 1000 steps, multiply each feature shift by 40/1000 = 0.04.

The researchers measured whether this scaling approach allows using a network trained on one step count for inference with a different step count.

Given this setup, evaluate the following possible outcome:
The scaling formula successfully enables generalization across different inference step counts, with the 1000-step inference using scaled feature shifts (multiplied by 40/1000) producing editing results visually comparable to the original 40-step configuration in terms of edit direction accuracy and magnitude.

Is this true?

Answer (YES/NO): YES